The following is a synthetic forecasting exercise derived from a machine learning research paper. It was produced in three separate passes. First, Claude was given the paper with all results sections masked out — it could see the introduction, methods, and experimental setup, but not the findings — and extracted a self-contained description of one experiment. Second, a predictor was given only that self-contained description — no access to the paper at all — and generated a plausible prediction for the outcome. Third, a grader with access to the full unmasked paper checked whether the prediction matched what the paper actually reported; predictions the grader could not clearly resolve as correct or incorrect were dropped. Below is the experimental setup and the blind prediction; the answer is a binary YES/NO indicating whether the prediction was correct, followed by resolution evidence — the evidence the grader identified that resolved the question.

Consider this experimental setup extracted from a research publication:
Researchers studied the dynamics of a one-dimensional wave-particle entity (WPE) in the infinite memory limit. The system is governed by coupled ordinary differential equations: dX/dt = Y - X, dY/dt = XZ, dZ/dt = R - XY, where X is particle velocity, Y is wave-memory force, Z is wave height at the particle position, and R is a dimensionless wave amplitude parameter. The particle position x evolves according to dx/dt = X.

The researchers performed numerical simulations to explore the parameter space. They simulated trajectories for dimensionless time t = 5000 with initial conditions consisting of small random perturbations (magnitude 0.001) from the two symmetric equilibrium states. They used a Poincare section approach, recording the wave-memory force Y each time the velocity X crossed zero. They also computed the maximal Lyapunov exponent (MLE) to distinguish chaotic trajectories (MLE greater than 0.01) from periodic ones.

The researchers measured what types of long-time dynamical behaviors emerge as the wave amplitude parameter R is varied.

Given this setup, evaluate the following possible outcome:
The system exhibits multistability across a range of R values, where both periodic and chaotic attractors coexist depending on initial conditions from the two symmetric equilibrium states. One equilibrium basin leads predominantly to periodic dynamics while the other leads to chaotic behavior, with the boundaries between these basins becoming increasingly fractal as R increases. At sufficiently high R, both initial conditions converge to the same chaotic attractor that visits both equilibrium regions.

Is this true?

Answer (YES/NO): NO